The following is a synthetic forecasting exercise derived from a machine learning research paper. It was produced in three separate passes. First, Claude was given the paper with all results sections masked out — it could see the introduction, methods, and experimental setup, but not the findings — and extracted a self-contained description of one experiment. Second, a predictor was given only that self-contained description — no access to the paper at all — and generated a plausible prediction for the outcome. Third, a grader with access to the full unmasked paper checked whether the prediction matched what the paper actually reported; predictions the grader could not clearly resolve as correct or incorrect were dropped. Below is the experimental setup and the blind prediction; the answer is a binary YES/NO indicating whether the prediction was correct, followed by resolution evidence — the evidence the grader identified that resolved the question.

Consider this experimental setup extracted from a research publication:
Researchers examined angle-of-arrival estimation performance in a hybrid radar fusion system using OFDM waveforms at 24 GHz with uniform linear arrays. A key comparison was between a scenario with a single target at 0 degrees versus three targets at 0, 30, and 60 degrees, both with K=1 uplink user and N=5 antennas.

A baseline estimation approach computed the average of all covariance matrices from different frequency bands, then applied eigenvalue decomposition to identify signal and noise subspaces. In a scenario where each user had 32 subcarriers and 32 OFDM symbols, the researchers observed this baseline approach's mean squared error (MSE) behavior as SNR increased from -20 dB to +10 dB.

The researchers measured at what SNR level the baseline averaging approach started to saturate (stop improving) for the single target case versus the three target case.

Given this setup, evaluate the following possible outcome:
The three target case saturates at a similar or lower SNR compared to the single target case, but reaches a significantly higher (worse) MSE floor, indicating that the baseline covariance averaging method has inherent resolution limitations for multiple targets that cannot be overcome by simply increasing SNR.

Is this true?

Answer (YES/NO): YES